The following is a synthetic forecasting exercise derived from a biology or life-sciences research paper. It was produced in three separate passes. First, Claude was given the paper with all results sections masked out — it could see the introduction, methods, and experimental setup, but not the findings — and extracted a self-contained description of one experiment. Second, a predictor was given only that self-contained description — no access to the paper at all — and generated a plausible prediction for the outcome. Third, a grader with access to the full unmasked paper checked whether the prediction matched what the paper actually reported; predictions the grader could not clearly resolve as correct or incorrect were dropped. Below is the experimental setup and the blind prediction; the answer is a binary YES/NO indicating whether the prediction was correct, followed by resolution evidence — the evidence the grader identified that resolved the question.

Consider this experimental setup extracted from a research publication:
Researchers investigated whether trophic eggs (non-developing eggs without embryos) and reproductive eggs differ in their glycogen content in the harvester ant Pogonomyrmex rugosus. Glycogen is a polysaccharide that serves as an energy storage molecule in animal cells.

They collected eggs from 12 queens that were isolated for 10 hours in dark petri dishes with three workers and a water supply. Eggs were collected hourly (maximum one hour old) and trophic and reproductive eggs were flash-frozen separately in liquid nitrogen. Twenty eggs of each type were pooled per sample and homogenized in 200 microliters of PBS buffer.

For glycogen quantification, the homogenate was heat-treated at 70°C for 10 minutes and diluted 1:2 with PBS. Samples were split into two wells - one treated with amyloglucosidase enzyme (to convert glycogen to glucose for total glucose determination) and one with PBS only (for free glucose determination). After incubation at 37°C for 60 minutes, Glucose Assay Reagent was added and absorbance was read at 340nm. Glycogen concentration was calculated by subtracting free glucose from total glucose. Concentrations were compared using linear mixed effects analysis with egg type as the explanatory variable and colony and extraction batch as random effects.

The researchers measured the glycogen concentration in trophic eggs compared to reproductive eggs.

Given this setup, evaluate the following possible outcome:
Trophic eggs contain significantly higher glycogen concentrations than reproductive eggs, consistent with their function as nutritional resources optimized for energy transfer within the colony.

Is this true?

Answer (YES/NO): NO